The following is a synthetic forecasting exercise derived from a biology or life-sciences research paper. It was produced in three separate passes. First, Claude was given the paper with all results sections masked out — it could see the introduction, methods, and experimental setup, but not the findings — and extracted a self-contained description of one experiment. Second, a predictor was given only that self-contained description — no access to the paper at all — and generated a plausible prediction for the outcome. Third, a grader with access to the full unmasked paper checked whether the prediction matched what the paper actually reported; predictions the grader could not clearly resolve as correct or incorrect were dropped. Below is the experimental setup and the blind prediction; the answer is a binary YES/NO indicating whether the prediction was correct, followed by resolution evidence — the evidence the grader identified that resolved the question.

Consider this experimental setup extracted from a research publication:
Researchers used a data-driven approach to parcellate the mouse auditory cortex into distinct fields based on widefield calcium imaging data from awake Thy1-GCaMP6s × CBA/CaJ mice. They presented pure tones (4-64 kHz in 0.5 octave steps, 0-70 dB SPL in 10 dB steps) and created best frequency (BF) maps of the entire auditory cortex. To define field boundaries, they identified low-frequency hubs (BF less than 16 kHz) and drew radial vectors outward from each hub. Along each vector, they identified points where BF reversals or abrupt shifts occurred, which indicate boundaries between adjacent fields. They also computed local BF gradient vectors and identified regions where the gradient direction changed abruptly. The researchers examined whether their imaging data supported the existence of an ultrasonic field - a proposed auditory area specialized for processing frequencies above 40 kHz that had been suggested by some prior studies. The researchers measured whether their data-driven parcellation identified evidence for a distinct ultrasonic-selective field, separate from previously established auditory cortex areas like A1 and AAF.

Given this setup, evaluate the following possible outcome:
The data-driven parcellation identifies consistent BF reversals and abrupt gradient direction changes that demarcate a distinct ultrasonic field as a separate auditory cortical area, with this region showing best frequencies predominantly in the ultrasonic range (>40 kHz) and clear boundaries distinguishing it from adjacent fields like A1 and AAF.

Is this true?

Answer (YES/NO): NO